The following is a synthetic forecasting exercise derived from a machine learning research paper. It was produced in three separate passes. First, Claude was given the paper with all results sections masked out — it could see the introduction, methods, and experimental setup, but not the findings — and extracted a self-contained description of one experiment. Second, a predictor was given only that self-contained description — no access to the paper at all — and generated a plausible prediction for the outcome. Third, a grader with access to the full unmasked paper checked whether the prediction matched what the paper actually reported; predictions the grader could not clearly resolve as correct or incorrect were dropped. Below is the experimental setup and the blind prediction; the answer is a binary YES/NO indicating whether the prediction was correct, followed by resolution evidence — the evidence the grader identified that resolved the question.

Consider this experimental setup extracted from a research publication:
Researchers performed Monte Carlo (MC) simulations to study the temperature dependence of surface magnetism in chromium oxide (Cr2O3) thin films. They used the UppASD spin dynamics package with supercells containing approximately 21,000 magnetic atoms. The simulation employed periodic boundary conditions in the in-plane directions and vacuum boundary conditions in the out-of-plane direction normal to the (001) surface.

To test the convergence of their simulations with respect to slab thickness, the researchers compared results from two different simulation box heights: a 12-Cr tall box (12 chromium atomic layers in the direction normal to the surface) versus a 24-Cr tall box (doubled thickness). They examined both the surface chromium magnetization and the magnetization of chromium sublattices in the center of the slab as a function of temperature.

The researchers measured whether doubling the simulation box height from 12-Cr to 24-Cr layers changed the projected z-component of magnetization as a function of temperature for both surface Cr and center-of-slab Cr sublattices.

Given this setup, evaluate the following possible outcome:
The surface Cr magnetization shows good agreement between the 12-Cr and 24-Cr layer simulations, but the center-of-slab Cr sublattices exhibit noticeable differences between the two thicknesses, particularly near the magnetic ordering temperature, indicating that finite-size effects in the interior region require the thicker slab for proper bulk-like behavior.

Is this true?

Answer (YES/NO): NO